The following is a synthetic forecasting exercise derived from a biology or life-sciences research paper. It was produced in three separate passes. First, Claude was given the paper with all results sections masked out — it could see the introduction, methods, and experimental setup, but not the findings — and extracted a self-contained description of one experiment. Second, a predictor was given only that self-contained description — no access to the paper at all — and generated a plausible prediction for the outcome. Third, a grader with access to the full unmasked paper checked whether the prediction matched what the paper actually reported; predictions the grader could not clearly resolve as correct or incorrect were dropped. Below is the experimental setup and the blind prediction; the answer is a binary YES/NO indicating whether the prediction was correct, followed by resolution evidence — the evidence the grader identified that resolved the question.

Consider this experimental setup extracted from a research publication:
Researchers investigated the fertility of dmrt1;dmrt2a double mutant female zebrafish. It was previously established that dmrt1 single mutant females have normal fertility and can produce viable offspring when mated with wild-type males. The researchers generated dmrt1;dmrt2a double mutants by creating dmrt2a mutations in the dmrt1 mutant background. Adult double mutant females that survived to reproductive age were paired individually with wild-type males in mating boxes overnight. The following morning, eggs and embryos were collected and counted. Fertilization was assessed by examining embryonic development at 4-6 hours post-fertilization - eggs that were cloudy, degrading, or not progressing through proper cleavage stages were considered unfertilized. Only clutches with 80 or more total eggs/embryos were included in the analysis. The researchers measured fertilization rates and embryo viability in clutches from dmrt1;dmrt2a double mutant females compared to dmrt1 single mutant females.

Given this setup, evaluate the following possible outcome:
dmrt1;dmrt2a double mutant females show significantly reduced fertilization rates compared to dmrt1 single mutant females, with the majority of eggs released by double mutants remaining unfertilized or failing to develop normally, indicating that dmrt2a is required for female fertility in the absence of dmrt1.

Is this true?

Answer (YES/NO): YES